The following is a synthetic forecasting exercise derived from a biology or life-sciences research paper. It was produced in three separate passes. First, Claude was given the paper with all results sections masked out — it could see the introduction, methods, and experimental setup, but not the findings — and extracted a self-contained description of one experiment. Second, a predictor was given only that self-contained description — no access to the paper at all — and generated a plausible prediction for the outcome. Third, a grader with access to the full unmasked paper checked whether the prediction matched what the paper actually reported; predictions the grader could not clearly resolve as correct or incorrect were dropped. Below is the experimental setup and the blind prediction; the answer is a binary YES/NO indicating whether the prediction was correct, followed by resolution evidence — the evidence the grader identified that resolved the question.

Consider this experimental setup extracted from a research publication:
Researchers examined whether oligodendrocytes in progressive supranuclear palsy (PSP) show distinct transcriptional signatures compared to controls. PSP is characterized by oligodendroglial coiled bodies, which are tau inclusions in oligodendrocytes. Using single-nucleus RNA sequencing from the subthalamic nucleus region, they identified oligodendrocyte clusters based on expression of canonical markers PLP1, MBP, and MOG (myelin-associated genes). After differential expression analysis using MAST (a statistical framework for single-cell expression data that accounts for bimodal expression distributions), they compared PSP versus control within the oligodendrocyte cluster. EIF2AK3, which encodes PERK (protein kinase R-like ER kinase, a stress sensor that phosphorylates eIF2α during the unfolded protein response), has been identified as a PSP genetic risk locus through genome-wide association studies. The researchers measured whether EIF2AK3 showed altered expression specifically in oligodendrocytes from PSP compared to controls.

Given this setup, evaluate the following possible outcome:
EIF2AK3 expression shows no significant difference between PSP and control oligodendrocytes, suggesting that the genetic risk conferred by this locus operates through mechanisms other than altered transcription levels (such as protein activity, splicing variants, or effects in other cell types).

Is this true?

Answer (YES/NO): NO